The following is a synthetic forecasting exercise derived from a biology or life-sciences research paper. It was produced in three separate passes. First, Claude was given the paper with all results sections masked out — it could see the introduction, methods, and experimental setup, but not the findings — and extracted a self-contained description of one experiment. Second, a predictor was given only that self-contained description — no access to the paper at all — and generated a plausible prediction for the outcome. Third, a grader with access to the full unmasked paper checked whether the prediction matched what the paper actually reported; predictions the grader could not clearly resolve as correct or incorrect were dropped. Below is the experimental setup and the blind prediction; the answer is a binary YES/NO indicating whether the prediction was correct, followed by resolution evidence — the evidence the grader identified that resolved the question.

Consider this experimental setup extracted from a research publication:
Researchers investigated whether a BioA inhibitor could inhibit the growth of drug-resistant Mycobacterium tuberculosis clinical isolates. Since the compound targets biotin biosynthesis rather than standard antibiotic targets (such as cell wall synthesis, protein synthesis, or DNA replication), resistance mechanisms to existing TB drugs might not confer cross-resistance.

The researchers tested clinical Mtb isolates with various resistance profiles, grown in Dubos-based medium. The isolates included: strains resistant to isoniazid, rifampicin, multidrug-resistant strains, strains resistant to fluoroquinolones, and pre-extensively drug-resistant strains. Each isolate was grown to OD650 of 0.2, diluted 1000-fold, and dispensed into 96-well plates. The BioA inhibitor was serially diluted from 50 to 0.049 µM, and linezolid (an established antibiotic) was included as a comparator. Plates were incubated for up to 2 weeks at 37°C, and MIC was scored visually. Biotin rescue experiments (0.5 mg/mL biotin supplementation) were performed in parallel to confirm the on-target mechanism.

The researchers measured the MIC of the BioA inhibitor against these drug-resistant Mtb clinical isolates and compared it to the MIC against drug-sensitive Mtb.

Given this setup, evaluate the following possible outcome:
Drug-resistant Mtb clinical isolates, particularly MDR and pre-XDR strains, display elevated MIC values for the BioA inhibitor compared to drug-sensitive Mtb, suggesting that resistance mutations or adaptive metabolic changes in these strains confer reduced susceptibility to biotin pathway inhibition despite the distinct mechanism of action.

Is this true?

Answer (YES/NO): NO